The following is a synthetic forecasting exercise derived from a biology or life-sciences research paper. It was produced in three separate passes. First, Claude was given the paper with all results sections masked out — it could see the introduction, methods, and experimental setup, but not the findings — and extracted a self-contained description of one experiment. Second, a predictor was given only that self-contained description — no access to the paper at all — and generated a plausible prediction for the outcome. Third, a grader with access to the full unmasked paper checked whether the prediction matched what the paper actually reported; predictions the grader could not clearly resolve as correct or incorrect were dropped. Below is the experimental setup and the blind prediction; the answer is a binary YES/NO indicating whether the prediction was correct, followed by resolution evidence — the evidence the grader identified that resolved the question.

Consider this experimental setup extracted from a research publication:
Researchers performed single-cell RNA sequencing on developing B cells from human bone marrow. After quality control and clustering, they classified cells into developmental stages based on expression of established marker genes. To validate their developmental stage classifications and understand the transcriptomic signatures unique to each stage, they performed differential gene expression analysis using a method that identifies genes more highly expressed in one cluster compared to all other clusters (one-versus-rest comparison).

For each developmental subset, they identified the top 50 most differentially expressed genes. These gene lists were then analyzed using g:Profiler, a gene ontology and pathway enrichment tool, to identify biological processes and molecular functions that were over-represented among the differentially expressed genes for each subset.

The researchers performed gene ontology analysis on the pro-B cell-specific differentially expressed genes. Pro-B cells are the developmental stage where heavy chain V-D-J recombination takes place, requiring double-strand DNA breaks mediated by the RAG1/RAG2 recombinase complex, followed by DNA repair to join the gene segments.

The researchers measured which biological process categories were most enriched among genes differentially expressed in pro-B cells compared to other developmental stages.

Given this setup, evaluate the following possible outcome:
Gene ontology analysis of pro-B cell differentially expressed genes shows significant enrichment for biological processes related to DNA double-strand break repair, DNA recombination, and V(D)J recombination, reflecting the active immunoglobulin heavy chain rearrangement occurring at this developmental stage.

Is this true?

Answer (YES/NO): NO